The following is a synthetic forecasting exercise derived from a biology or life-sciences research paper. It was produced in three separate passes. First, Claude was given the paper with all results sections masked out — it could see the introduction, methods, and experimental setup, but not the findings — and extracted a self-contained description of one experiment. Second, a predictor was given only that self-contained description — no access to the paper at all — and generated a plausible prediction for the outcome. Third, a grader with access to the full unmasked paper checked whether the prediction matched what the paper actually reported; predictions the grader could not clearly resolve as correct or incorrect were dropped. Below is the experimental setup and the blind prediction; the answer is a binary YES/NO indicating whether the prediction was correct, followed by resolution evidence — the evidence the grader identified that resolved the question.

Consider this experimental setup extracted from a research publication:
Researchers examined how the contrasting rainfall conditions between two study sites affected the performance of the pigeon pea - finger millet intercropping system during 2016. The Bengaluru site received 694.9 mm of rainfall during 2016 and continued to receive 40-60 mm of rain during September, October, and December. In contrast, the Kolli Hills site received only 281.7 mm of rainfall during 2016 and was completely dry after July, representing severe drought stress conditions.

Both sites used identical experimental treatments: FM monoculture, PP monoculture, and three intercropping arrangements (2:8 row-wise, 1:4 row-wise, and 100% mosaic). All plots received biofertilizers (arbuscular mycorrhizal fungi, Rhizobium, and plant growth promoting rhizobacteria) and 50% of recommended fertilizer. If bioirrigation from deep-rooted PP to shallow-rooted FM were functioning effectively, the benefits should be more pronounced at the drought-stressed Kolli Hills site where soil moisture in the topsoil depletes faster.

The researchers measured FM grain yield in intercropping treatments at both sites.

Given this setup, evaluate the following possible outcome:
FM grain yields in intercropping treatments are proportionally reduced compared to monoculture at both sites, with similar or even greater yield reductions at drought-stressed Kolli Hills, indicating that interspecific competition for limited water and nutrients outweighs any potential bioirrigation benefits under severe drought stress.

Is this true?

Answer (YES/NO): NO